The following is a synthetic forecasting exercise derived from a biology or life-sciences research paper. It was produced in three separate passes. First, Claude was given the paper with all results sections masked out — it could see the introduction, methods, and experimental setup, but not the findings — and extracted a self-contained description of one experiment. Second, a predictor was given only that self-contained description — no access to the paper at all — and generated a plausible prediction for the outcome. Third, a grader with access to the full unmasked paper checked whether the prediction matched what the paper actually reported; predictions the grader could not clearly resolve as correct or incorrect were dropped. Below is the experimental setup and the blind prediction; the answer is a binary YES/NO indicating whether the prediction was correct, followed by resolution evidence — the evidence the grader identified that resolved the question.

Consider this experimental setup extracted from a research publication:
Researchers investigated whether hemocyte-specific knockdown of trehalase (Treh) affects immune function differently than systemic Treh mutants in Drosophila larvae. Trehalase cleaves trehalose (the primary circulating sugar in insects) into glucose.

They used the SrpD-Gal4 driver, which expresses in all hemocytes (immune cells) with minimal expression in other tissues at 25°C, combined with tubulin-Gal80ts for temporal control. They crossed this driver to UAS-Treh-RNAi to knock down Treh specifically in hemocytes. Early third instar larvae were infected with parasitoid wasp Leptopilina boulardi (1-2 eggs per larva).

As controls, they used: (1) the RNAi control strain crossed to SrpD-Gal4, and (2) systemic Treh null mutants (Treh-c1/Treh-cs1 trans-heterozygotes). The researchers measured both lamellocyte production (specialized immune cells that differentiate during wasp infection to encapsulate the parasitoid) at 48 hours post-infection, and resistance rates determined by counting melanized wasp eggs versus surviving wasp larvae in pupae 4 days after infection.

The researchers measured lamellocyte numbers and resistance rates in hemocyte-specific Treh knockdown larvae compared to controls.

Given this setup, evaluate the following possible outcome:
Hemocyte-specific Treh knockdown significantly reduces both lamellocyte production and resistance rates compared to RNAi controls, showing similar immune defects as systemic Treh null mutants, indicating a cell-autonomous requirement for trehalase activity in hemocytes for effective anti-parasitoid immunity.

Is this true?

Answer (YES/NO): NO